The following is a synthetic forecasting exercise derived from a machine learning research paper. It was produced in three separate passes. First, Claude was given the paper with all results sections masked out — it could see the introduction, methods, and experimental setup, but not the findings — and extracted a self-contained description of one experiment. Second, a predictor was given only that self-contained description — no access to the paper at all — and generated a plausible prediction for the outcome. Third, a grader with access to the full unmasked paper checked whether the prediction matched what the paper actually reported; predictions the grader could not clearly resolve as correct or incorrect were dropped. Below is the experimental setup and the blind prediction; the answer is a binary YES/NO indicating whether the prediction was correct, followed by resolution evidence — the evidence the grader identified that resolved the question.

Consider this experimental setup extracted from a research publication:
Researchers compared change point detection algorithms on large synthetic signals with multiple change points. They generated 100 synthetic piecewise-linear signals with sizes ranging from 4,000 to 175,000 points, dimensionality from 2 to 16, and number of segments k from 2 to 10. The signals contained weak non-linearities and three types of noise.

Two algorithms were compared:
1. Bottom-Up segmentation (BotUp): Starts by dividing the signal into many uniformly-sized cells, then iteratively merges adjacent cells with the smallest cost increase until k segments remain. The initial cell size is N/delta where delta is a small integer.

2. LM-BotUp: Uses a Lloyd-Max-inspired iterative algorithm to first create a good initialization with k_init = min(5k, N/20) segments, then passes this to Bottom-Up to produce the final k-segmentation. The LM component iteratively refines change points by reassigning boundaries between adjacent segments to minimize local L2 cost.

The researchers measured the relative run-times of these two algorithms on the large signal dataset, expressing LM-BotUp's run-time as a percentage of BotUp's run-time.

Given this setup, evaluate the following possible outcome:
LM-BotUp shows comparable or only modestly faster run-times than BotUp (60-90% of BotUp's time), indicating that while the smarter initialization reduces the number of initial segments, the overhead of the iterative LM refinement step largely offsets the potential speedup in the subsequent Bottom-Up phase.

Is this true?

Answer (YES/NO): NO